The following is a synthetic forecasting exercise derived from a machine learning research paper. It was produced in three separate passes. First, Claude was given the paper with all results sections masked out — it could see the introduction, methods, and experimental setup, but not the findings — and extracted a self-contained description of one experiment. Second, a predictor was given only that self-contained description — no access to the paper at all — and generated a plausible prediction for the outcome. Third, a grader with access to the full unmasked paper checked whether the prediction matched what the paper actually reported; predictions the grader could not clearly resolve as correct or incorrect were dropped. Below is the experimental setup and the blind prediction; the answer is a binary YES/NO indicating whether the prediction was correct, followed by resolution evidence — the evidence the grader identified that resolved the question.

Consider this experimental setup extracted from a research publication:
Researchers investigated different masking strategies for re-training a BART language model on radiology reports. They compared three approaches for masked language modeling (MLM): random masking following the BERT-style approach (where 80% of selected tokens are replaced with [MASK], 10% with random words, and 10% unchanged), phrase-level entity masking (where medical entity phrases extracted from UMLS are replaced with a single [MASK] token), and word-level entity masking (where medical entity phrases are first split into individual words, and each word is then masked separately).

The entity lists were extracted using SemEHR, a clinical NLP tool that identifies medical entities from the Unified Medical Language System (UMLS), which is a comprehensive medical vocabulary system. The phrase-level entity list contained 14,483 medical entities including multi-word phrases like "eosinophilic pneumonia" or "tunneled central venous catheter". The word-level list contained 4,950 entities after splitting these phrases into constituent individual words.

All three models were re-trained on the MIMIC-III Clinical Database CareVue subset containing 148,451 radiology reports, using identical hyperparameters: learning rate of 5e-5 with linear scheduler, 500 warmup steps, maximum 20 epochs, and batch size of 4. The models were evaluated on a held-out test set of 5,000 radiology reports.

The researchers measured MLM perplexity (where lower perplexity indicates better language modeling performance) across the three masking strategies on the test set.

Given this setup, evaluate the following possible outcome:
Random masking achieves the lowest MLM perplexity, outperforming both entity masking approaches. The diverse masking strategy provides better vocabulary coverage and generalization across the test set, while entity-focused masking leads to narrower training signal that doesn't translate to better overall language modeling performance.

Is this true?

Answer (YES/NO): NO